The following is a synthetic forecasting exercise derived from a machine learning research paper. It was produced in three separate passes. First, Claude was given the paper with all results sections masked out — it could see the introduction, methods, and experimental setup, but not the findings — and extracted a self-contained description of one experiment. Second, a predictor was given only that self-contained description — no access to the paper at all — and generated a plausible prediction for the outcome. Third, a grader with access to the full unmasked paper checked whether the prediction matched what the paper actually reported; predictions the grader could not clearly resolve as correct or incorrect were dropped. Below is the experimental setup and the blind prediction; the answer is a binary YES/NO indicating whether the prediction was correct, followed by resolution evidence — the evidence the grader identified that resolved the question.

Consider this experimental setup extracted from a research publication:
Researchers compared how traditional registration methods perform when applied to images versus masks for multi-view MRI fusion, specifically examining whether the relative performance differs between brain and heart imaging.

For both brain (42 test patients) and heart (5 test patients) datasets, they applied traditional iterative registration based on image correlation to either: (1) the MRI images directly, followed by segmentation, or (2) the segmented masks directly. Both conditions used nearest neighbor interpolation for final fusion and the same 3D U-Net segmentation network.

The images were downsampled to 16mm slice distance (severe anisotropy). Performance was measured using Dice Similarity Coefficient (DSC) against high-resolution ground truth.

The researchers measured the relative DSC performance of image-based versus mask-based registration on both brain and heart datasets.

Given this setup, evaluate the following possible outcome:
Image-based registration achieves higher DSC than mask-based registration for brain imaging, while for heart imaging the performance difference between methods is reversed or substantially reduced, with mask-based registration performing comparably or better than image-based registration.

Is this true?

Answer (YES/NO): YES